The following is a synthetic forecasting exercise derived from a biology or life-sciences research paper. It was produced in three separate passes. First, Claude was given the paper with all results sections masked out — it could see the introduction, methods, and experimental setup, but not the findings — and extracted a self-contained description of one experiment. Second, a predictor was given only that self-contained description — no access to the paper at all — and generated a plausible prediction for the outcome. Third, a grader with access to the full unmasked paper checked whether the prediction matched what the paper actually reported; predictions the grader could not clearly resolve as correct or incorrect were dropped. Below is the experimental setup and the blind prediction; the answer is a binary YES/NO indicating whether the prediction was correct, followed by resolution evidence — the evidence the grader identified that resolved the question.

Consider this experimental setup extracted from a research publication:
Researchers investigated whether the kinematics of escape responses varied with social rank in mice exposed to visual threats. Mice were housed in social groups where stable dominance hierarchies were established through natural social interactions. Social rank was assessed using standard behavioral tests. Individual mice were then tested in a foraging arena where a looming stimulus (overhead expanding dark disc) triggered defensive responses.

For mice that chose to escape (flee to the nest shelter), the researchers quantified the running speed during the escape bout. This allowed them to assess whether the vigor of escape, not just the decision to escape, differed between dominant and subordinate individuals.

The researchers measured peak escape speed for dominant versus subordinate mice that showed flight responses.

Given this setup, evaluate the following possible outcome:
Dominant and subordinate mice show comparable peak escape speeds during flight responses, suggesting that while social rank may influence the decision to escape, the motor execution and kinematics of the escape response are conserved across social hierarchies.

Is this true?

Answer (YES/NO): NO